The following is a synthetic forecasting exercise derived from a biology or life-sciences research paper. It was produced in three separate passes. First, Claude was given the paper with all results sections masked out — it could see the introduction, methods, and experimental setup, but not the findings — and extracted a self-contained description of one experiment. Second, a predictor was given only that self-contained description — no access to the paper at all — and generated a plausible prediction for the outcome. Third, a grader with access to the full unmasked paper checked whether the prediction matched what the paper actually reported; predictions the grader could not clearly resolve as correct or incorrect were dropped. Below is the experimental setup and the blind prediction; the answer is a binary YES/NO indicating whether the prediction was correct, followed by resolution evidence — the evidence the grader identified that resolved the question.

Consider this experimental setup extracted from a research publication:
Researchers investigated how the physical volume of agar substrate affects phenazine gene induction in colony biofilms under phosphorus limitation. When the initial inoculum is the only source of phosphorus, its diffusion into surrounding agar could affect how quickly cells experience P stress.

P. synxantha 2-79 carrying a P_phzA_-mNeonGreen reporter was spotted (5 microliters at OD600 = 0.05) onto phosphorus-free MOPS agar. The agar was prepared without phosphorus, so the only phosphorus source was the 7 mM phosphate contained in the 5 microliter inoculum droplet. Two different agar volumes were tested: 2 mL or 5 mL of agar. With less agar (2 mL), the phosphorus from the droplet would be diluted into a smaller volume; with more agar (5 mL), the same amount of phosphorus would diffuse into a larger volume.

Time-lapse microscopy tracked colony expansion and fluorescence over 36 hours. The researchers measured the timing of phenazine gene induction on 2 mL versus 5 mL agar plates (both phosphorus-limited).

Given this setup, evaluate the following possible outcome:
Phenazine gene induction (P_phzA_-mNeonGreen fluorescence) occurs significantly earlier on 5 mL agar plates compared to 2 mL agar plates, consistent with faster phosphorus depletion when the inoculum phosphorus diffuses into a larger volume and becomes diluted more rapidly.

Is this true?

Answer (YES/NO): NO